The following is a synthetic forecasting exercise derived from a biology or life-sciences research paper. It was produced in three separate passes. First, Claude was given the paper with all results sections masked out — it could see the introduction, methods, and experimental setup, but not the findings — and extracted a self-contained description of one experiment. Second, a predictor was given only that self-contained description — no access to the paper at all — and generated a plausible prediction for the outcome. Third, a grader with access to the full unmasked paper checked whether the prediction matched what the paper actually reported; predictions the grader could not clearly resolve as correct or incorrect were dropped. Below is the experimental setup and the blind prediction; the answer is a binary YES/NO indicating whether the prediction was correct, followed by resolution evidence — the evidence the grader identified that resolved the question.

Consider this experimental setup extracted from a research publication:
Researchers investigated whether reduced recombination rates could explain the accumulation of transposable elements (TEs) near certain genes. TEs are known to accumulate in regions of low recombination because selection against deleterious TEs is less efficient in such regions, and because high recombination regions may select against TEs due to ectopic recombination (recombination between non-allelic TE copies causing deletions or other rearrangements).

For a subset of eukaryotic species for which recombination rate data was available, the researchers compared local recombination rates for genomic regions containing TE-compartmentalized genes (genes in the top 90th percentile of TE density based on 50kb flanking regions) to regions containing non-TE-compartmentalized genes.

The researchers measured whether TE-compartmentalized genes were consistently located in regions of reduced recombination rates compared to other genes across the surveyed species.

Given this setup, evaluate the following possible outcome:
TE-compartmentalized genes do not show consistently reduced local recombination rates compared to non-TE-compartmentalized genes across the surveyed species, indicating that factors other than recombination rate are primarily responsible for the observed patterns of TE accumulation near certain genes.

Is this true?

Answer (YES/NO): YES